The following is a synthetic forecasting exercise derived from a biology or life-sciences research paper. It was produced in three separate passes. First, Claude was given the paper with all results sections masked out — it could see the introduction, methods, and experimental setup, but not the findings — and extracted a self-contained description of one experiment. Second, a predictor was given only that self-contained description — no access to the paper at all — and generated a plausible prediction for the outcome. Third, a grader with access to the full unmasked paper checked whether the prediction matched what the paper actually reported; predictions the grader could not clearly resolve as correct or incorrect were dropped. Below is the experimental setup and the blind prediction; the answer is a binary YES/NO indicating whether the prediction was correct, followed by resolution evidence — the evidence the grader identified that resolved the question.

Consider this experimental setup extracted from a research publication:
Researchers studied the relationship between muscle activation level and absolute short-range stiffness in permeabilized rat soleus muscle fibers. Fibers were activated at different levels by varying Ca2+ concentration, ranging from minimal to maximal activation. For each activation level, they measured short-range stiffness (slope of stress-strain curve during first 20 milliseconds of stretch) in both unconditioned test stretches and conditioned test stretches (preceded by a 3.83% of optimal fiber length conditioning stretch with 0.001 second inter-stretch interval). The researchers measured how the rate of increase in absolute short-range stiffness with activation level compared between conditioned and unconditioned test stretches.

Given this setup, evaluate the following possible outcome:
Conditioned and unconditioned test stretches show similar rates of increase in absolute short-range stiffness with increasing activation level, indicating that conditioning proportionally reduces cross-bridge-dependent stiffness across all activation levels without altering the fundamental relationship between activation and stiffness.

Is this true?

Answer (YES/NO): NO